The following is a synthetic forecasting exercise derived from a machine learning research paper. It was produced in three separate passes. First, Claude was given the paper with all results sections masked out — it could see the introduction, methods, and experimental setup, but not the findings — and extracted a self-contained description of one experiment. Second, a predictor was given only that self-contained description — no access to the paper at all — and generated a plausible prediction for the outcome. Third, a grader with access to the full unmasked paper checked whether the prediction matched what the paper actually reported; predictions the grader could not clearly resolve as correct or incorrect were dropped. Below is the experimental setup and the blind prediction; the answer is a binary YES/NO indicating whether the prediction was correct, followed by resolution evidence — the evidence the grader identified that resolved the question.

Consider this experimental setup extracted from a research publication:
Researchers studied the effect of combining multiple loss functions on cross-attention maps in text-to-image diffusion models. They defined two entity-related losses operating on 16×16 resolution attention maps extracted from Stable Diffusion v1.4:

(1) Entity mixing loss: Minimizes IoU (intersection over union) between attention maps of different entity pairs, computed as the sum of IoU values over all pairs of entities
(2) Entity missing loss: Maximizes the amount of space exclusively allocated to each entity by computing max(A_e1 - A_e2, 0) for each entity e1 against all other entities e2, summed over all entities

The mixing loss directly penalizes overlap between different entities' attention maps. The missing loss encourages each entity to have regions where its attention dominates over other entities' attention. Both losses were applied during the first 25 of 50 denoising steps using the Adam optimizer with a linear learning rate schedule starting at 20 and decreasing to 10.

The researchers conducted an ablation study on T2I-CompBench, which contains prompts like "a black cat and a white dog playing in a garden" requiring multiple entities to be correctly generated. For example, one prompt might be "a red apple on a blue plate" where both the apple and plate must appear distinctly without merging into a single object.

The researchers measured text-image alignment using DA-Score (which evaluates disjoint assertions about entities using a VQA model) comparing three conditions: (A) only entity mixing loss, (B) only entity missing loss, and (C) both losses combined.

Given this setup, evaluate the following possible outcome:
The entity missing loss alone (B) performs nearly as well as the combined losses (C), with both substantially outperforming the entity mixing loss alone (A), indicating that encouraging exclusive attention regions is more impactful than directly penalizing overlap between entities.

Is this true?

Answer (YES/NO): NO